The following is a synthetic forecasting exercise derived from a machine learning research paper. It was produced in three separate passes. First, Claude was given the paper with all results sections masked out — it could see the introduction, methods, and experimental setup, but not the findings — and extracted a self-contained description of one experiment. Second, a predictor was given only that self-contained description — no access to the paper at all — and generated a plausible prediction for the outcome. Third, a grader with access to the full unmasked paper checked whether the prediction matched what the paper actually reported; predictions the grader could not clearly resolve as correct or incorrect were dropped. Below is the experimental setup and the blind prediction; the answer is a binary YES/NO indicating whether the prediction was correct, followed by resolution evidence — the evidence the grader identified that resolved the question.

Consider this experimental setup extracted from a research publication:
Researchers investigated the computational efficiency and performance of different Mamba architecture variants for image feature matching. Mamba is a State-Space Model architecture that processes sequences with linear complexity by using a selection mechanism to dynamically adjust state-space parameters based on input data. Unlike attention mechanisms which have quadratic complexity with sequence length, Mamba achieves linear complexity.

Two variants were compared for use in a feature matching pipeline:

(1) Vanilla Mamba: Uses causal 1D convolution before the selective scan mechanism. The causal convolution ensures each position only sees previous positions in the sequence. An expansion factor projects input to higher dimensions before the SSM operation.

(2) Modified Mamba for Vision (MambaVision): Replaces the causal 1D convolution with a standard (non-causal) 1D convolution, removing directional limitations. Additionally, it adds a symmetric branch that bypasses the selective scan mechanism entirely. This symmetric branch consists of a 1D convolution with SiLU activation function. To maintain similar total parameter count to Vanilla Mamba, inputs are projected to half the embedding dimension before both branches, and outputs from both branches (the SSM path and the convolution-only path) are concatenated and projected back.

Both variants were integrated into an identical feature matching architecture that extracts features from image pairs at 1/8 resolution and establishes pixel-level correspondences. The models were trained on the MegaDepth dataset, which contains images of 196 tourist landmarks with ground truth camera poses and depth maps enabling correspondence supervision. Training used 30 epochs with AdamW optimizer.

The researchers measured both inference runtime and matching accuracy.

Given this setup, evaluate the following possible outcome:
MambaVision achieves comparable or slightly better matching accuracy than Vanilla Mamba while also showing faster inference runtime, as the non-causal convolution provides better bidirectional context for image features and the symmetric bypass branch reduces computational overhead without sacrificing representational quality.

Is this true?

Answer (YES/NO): YES